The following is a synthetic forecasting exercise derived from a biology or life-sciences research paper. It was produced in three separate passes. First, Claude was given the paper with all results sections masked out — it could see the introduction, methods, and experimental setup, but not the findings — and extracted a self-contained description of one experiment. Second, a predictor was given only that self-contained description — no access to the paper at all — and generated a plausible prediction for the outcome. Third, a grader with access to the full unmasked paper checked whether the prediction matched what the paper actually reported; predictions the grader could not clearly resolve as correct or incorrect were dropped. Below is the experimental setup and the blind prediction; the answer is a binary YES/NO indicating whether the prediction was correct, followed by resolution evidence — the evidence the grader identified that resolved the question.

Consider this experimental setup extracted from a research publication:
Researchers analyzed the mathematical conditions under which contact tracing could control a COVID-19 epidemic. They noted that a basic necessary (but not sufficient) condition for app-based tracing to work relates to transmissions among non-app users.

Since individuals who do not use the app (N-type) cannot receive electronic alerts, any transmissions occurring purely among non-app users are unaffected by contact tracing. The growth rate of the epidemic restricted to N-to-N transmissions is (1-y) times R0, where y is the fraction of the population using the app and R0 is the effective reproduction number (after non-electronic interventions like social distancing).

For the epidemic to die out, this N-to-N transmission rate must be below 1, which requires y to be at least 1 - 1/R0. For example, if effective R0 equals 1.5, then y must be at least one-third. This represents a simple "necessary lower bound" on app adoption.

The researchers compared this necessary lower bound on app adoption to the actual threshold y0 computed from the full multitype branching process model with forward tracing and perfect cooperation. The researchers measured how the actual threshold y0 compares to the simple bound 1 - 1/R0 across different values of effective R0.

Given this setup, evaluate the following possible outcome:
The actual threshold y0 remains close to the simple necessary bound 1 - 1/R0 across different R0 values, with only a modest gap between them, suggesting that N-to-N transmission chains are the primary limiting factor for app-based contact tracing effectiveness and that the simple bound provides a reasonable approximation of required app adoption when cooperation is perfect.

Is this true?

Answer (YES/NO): NO